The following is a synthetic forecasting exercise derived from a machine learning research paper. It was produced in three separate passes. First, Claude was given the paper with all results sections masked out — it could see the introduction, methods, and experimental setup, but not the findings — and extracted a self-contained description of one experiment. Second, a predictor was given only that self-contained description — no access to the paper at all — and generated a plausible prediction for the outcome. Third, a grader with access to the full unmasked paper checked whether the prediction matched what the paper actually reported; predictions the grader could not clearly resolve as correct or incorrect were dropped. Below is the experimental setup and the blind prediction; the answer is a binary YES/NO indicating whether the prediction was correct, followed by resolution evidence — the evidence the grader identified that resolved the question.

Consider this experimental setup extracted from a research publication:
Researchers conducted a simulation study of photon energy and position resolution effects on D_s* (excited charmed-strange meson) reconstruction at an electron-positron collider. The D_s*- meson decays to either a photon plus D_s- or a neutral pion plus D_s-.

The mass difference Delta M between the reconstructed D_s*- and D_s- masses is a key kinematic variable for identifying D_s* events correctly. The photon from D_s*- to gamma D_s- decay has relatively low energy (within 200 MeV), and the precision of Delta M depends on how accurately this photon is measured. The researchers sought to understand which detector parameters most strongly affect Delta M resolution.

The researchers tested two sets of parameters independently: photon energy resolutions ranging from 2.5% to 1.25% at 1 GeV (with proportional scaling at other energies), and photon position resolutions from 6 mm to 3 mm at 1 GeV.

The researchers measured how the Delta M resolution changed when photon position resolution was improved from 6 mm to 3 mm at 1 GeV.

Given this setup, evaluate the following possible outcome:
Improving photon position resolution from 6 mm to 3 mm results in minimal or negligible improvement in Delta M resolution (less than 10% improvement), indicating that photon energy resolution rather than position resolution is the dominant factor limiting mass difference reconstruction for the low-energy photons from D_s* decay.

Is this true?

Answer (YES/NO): YES